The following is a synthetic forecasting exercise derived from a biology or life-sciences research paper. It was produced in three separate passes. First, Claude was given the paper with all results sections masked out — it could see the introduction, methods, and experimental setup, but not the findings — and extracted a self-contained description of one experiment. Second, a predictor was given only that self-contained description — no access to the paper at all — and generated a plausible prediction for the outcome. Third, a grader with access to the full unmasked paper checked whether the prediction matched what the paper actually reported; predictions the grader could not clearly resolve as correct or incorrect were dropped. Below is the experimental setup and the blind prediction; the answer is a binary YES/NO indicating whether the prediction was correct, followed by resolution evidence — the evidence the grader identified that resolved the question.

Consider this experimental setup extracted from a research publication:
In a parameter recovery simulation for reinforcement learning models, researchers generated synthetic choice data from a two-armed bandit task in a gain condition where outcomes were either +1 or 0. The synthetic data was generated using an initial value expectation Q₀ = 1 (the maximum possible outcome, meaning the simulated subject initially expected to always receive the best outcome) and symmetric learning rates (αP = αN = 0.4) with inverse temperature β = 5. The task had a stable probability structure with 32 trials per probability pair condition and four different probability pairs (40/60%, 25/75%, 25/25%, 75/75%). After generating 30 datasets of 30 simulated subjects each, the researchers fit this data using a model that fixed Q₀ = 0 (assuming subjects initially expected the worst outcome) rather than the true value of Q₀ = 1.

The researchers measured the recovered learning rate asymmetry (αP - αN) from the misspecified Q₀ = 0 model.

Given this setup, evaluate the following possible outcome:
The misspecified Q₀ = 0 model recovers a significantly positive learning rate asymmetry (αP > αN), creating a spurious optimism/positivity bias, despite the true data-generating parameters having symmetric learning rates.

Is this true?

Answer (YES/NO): NO